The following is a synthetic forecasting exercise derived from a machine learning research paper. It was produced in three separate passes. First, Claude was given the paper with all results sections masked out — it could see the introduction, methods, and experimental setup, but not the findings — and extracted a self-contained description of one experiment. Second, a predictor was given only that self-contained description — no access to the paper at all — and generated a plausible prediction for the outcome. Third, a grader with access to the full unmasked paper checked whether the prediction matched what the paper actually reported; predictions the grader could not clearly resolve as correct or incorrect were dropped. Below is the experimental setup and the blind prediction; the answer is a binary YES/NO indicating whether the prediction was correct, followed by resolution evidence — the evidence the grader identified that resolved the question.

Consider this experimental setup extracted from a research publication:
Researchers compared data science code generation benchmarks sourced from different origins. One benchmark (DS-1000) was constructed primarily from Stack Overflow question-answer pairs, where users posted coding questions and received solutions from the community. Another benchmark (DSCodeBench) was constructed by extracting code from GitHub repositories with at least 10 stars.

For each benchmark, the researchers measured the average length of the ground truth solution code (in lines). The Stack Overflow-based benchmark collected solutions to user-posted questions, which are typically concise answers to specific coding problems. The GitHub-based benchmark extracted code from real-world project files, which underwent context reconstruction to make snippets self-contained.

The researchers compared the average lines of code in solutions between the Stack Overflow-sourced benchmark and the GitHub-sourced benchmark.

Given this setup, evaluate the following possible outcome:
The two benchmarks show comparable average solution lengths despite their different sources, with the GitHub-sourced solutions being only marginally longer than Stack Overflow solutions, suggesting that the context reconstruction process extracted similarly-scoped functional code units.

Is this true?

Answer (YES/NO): NO